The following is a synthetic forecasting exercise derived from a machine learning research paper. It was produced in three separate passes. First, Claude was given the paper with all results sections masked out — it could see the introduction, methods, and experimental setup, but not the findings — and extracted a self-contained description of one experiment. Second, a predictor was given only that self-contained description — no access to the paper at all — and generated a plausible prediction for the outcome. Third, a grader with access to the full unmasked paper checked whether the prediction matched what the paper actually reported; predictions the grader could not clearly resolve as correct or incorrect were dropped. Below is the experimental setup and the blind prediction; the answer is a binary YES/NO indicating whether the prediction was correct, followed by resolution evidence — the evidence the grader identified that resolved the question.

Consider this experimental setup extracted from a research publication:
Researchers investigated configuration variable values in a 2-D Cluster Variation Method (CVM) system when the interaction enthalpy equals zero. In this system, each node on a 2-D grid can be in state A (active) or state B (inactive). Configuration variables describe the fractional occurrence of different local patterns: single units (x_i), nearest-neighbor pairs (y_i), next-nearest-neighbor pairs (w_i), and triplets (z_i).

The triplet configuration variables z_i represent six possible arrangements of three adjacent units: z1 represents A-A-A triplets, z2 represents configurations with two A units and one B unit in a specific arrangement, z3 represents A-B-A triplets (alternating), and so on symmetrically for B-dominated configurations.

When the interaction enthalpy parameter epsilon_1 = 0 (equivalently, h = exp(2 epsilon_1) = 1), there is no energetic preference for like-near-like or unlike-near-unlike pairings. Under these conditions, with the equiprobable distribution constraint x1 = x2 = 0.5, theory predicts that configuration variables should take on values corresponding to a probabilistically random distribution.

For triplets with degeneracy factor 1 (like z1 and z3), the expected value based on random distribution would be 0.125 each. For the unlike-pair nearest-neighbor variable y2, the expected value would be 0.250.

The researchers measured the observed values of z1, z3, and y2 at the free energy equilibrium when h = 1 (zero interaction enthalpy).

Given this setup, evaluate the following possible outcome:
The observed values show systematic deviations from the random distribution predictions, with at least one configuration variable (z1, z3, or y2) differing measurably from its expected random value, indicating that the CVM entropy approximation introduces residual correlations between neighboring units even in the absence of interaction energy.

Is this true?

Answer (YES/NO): NO